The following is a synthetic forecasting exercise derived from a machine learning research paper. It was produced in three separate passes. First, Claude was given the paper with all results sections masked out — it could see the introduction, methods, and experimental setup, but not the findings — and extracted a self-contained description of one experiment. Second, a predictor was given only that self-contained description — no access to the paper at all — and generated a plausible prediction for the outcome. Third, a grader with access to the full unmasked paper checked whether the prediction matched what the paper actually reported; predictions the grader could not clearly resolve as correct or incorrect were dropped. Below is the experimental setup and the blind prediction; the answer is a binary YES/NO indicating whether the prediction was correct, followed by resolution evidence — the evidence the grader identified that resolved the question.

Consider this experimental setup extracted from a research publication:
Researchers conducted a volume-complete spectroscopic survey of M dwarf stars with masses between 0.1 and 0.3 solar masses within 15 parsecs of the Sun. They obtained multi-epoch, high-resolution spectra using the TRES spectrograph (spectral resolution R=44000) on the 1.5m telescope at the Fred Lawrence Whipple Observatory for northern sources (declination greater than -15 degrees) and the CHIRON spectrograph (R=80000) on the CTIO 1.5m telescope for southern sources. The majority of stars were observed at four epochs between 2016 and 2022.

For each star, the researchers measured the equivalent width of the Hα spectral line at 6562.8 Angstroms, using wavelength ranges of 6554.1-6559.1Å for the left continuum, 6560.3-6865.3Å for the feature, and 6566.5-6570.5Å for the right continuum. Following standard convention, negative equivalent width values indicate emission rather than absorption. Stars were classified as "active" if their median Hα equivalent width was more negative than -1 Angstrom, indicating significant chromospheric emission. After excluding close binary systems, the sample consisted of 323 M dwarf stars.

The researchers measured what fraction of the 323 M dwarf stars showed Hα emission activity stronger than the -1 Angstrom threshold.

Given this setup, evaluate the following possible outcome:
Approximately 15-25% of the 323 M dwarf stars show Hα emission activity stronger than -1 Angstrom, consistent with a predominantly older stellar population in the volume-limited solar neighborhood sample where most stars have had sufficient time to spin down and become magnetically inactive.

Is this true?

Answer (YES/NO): NO